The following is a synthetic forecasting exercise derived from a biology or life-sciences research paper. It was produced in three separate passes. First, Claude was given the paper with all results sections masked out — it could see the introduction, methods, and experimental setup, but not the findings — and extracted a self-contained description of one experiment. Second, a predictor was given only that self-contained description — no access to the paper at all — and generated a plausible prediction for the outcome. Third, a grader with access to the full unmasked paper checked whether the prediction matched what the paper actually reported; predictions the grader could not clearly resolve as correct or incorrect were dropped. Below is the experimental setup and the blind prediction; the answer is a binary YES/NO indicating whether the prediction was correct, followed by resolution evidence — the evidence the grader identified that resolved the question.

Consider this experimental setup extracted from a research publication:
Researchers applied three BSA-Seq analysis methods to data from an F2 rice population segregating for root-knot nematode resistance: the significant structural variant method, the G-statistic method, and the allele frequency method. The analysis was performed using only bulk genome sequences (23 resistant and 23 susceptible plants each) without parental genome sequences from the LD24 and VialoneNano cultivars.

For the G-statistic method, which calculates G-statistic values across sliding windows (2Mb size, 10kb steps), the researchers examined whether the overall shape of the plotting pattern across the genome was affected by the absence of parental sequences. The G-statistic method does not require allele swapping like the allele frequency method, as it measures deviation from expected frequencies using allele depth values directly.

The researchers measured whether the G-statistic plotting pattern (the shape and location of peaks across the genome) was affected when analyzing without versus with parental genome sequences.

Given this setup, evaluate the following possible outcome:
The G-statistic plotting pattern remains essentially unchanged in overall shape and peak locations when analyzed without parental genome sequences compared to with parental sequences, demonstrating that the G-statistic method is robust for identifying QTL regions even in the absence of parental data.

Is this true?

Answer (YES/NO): NO